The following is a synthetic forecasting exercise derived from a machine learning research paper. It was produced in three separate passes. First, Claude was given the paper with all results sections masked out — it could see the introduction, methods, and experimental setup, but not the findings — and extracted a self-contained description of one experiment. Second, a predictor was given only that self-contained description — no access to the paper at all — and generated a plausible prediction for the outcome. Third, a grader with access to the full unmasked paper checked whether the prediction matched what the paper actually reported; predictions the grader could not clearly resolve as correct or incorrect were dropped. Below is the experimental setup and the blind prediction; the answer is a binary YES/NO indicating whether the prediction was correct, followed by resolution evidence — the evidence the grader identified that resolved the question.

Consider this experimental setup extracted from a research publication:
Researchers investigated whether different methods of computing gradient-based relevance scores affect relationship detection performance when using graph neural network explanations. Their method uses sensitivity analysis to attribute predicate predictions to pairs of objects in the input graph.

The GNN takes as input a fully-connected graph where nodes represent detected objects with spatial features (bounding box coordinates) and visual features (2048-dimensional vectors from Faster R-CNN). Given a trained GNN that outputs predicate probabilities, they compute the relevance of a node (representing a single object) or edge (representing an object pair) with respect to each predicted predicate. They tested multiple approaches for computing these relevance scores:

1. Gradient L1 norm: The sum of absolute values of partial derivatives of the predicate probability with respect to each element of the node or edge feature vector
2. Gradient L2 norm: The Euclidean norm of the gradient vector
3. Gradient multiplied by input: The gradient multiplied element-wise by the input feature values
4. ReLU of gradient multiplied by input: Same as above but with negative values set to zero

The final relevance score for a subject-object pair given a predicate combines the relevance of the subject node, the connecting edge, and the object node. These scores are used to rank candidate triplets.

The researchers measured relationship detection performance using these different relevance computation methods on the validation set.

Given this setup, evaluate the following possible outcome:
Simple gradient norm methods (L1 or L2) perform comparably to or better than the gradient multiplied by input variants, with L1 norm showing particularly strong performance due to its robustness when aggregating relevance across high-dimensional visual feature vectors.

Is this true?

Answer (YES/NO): NO